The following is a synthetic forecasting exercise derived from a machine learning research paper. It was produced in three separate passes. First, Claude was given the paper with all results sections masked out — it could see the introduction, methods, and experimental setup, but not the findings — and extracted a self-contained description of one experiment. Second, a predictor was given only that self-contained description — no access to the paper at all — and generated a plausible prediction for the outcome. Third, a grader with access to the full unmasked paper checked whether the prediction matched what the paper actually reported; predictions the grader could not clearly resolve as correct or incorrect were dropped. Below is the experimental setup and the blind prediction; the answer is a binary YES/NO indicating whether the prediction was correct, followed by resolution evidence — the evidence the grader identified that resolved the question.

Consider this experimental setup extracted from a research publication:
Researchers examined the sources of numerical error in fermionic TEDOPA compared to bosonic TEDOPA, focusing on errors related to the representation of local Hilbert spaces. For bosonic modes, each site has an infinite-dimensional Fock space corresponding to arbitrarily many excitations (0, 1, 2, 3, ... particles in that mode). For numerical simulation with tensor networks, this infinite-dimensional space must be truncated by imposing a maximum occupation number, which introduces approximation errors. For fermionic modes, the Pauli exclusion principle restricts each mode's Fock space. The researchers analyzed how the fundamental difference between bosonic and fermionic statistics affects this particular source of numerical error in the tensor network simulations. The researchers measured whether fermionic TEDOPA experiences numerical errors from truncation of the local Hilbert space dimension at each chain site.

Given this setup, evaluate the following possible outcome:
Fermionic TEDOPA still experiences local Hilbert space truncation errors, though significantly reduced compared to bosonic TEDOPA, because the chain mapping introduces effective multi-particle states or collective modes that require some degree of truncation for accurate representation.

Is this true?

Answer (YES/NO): NO